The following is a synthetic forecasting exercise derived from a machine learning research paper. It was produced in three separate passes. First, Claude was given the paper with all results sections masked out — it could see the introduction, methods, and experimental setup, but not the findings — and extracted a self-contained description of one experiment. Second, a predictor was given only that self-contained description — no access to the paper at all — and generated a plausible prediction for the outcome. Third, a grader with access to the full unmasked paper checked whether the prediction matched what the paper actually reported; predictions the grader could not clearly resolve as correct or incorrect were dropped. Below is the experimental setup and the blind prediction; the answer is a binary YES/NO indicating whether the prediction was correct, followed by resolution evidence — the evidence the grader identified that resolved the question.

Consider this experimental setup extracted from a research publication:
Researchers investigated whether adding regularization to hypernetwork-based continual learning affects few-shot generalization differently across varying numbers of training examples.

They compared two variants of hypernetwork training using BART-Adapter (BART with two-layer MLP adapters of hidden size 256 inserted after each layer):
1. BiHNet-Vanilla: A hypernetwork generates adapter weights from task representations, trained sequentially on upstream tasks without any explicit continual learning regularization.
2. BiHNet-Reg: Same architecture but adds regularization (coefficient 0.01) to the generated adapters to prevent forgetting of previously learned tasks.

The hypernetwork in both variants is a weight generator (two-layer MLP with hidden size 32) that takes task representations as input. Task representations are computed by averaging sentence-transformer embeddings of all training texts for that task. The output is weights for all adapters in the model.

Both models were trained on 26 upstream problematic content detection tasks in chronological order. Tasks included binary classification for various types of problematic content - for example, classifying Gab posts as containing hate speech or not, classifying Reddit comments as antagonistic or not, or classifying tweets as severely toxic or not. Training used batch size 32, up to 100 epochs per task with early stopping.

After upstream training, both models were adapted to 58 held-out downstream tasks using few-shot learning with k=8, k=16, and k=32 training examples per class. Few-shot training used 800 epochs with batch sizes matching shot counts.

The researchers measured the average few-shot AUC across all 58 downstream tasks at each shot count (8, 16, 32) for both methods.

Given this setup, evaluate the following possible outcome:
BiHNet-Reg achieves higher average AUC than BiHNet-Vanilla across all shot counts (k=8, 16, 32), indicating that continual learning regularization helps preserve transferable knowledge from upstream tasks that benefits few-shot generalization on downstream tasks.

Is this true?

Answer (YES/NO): YES